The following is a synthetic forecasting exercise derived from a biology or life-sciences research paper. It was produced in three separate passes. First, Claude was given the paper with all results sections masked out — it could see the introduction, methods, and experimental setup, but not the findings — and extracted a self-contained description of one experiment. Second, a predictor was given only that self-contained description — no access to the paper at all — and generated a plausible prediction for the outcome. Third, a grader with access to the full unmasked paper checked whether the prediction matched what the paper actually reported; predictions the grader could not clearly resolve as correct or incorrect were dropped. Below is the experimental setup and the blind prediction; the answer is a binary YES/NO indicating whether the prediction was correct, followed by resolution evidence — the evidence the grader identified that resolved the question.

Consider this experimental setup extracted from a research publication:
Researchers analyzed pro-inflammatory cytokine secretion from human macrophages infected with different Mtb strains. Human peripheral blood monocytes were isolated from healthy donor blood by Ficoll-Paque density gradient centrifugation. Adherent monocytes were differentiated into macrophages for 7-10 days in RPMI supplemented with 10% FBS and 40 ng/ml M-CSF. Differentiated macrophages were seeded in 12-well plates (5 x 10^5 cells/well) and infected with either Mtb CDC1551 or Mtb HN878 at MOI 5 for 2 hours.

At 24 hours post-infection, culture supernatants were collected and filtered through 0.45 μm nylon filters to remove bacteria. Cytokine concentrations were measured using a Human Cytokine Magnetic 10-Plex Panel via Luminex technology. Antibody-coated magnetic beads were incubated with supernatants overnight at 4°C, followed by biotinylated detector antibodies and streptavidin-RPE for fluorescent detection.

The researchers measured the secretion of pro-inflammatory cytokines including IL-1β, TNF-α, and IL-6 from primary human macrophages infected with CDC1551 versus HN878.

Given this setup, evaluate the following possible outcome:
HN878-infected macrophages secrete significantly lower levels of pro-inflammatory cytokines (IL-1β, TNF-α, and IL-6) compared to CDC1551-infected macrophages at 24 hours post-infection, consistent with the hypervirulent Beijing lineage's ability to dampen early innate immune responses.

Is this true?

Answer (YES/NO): NO